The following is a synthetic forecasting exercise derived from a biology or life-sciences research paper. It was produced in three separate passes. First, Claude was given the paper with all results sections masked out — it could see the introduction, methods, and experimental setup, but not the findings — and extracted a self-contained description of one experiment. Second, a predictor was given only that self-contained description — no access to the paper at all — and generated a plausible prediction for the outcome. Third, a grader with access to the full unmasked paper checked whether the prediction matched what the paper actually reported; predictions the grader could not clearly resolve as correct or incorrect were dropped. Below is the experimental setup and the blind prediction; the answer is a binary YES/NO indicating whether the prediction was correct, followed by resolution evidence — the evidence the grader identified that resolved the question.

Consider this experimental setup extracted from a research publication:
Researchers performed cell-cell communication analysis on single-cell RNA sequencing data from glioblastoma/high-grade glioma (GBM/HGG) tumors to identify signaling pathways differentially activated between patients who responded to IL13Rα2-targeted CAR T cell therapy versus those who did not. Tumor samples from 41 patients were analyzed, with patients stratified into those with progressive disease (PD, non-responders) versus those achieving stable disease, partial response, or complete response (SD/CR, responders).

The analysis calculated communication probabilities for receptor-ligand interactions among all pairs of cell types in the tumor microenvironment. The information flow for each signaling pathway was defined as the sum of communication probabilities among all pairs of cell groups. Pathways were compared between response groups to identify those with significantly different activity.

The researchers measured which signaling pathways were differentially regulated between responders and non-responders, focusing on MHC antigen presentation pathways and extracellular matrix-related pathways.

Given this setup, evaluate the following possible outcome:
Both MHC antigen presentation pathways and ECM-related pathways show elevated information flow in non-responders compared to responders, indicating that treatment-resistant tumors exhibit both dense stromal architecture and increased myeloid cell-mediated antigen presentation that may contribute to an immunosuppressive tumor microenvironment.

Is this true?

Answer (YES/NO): NO